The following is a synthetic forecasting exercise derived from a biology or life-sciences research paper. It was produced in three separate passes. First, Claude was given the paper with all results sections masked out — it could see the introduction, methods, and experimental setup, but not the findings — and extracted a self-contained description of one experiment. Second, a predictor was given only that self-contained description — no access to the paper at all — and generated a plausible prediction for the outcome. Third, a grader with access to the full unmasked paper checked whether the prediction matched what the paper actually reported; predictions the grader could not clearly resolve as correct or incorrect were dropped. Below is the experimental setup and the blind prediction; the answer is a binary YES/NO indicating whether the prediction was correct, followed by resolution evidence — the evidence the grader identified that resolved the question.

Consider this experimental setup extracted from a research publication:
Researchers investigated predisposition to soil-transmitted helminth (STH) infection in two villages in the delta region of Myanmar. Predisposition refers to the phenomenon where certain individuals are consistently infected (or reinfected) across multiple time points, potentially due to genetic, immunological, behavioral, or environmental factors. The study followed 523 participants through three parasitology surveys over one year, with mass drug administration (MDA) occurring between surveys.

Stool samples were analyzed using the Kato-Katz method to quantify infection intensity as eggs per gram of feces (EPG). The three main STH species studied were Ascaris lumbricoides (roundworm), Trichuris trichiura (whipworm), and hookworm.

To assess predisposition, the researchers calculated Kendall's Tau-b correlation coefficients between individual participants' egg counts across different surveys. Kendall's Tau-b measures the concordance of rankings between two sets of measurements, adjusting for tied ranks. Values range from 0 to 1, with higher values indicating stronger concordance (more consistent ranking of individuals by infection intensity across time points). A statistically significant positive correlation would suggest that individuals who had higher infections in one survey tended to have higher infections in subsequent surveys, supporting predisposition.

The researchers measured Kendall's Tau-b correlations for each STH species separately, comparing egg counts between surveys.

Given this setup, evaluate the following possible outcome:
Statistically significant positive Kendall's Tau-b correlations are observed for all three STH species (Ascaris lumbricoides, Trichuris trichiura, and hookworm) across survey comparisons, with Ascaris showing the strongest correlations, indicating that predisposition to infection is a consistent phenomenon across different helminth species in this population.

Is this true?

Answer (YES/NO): NO